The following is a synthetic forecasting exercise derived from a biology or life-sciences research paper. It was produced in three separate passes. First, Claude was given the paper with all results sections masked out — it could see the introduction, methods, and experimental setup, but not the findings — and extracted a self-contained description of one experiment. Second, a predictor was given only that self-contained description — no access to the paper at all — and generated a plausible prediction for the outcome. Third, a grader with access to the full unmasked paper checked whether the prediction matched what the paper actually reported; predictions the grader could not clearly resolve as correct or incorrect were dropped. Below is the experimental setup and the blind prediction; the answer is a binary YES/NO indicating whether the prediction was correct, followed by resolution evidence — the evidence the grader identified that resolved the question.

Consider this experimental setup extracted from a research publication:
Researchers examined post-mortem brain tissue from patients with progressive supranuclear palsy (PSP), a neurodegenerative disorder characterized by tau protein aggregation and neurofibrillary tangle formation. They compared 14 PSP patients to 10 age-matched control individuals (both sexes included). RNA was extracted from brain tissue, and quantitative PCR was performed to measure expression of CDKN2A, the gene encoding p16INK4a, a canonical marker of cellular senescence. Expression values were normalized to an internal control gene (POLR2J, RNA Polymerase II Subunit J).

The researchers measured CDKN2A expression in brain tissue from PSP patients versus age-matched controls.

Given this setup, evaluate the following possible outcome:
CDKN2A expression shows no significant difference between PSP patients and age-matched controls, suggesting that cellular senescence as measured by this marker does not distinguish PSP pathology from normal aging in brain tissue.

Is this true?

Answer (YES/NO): NO